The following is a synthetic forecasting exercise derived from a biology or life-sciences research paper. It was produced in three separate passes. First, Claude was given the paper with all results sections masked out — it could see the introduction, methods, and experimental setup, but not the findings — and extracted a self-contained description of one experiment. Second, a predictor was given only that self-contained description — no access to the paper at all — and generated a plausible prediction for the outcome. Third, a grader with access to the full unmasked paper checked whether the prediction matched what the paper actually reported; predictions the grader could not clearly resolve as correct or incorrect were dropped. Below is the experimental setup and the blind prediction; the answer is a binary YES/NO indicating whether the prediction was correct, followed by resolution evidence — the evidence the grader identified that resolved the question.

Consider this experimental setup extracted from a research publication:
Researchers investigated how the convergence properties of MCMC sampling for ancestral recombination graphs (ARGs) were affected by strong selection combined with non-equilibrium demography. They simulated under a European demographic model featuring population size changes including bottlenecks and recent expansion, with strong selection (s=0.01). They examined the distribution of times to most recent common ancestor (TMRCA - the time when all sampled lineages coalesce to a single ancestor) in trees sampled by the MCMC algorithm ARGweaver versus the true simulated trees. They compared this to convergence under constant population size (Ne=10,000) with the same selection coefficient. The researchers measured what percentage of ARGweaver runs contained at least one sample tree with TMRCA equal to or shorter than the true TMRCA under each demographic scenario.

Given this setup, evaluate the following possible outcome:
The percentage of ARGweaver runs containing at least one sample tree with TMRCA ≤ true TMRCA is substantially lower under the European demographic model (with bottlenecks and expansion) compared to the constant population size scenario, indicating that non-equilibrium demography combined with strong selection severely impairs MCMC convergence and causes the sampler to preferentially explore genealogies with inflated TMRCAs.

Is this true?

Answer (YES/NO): YES